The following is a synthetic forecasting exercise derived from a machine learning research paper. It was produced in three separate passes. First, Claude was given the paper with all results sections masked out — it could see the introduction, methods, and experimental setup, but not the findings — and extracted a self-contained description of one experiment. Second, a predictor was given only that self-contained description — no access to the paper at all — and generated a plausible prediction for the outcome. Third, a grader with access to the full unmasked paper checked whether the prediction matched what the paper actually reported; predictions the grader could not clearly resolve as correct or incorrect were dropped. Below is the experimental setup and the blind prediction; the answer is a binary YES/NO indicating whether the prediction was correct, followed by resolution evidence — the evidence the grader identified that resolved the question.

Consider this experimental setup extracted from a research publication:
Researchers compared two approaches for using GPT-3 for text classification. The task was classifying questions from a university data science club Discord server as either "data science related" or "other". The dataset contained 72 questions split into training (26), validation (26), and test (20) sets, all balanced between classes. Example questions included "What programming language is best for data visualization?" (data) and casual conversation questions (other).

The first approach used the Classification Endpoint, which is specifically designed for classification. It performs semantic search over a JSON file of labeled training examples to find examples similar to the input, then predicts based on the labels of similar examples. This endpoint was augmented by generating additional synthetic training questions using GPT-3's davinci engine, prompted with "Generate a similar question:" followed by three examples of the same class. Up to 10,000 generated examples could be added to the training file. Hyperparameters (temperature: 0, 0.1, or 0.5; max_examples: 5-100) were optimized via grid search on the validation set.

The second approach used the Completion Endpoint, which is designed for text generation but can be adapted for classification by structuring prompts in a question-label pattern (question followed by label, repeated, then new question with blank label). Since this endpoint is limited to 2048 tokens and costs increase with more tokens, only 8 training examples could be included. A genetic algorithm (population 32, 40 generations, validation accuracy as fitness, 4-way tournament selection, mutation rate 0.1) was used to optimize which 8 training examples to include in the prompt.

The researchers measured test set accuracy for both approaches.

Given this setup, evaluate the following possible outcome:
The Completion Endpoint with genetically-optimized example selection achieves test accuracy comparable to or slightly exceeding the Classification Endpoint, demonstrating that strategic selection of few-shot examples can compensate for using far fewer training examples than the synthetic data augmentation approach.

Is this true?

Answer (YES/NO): NO